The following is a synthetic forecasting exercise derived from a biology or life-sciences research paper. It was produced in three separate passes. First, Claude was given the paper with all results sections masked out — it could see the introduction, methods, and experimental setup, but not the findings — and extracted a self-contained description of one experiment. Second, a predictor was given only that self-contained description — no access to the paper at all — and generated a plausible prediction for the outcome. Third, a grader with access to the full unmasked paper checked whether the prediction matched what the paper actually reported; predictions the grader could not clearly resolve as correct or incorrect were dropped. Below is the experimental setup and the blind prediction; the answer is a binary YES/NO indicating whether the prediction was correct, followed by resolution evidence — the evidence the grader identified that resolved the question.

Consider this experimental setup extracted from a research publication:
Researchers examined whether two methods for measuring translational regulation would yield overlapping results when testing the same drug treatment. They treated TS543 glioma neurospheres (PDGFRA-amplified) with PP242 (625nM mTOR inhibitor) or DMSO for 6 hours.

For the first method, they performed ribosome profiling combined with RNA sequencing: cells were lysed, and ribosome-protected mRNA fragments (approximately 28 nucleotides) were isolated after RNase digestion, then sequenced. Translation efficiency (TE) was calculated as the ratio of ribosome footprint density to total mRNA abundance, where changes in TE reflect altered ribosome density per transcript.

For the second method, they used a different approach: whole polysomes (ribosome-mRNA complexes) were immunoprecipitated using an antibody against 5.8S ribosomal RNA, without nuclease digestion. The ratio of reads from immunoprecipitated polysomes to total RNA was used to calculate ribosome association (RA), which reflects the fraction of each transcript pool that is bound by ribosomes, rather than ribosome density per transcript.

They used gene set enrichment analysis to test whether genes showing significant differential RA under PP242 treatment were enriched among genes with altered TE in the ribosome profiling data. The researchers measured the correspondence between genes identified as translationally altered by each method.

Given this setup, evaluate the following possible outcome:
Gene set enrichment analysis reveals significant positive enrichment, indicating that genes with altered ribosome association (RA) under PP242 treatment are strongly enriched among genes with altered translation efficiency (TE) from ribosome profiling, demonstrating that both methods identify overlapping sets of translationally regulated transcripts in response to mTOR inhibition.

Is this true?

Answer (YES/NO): YES